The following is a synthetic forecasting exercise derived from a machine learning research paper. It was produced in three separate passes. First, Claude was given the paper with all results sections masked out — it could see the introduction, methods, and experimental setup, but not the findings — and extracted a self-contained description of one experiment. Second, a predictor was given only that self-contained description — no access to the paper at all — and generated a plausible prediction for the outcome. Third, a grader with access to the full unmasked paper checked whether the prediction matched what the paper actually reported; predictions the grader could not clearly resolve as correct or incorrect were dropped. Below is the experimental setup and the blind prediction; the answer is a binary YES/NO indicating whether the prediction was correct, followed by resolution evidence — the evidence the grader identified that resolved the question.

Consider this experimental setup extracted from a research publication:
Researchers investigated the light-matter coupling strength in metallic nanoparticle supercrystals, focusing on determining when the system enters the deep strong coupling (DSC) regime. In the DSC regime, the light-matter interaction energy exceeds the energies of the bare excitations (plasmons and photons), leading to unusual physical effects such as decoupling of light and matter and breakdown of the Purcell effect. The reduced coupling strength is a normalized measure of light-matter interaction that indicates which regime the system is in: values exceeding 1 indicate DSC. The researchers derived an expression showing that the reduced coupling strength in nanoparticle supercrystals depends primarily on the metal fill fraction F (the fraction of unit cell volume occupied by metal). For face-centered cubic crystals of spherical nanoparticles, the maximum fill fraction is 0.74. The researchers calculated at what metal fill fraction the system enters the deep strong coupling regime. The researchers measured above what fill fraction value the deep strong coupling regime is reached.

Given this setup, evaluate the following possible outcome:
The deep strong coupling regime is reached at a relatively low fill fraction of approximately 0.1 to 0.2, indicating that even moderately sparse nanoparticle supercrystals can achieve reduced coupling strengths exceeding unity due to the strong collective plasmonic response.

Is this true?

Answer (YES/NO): NO